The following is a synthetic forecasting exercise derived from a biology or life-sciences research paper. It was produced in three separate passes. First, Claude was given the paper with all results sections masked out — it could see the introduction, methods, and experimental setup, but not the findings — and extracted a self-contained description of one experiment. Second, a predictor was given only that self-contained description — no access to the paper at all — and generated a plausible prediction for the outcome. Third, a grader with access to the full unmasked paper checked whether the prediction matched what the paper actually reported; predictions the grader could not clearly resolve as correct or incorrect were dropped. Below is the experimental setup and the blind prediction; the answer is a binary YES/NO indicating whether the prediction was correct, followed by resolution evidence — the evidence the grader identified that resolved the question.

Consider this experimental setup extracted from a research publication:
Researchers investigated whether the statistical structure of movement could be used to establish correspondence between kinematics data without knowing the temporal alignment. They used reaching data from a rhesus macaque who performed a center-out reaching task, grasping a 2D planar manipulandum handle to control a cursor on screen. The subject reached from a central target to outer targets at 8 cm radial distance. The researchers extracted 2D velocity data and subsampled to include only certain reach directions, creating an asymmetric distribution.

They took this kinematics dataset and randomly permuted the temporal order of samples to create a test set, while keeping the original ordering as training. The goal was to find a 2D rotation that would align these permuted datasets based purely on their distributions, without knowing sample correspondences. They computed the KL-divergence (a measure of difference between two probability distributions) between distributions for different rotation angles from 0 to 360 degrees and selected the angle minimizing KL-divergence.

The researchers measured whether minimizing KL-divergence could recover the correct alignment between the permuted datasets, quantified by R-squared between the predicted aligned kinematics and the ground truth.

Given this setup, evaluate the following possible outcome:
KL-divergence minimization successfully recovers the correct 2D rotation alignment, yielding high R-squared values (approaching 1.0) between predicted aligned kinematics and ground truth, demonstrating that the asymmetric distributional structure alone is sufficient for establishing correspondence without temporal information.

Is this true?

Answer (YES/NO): YES